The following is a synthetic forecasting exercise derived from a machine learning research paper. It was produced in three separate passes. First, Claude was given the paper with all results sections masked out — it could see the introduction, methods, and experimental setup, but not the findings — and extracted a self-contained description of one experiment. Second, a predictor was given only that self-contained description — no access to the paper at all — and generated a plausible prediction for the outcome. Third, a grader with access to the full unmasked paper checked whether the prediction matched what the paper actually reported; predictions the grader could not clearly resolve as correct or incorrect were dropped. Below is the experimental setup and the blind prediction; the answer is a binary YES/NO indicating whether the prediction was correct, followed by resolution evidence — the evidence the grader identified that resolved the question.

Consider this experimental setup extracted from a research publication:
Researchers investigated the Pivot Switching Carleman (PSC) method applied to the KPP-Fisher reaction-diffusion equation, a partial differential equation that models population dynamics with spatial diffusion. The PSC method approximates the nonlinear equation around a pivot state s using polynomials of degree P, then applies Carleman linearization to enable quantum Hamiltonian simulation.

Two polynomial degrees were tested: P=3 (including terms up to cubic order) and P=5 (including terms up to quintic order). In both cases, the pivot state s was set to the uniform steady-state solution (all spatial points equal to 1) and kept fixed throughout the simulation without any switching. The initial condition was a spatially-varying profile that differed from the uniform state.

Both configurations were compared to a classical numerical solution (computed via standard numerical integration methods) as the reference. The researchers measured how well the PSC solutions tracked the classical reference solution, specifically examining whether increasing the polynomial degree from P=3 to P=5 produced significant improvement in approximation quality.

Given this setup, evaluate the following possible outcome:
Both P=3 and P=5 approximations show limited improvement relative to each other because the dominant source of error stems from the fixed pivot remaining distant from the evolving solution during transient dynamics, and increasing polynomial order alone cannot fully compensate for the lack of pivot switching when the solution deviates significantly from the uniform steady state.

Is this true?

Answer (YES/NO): YES